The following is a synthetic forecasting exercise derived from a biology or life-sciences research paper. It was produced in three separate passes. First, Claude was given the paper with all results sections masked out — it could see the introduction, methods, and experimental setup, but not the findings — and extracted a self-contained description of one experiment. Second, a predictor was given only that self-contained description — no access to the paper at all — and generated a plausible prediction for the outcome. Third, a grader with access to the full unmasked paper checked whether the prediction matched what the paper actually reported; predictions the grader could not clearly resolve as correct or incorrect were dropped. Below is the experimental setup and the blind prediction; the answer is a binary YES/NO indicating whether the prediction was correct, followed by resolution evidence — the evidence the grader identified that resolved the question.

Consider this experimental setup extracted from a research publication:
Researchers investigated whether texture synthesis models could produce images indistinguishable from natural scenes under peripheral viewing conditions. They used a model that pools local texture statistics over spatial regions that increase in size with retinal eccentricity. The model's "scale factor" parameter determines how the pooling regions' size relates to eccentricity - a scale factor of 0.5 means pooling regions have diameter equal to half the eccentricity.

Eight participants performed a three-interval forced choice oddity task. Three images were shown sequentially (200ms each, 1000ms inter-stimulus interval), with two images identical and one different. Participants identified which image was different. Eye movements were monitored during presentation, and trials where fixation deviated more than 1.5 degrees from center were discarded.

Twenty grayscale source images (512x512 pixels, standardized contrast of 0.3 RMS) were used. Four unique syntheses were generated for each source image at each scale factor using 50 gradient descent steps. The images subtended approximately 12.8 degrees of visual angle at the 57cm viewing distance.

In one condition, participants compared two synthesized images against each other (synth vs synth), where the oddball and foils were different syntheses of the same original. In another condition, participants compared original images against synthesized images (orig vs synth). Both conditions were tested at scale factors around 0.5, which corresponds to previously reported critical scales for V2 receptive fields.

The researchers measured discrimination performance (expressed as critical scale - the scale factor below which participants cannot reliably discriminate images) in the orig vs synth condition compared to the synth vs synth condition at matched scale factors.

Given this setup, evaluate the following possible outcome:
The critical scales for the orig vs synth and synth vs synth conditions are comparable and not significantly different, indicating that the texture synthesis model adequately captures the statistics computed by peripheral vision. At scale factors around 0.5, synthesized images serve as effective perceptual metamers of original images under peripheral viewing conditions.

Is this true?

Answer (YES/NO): NO